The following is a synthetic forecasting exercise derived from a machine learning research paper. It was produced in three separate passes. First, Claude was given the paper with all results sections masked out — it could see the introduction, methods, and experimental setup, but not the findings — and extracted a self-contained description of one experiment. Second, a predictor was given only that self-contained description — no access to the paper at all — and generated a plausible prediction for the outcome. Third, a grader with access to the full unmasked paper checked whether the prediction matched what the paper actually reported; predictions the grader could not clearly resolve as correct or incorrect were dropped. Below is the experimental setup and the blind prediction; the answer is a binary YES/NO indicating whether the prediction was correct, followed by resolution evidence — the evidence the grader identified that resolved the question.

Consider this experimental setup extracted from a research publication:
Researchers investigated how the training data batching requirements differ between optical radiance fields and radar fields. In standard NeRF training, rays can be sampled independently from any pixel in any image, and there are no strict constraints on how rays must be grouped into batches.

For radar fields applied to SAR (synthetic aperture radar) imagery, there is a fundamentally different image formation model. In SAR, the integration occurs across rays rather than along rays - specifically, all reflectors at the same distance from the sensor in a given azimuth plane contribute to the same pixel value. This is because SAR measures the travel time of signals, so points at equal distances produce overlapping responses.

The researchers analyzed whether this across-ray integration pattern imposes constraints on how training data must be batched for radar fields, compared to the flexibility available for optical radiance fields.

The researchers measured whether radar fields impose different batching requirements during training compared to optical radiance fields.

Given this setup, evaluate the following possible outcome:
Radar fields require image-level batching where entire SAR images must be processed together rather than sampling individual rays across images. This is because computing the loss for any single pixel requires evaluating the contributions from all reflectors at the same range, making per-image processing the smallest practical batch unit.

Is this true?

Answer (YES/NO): NO